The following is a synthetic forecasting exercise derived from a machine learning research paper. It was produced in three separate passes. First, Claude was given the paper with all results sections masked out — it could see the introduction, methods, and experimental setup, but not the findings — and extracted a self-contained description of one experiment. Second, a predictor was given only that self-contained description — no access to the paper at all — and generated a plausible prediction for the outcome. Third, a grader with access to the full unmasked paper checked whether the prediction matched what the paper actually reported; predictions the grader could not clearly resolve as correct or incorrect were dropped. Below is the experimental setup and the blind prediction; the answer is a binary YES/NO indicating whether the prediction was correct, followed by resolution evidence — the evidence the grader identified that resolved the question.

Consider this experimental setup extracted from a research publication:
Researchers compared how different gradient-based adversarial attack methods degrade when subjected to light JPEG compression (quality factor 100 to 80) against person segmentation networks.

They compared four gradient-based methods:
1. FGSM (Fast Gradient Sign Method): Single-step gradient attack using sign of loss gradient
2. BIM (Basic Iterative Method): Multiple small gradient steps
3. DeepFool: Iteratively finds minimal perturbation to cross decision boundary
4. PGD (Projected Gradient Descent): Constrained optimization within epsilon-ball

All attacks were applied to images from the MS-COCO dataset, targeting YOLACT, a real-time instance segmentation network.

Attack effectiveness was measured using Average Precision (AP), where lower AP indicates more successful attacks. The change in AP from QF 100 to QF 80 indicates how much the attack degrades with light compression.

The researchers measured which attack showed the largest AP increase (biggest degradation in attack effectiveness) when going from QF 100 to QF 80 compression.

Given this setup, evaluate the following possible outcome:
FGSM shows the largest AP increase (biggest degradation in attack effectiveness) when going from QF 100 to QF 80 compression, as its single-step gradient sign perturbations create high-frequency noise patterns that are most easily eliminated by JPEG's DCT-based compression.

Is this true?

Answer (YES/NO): NO